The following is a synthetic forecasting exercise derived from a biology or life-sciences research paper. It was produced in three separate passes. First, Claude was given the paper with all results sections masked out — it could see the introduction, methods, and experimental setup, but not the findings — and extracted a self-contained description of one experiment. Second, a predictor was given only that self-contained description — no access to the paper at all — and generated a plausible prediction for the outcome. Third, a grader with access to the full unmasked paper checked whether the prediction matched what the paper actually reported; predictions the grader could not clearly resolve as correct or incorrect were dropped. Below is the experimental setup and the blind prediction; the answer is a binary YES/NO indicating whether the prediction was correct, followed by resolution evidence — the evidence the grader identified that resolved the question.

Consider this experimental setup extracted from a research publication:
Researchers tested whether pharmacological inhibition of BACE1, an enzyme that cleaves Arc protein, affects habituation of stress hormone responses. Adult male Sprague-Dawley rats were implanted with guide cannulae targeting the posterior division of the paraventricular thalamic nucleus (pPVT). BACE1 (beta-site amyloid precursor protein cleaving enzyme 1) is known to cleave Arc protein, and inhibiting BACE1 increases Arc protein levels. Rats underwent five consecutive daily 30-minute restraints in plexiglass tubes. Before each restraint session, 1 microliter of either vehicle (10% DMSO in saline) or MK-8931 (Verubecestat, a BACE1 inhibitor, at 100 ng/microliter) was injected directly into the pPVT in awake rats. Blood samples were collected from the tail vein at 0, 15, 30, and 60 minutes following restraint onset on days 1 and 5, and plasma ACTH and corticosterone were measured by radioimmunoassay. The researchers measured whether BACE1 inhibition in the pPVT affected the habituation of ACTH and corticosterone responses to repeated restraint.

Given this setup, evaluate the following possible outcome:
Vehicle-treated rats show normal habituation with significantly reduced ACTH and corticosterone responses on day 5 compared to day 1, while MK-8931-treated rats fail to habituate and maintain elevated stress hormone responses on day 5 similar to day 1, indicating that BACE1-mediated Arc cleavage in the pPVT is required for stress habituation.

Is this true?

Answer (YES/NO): NO